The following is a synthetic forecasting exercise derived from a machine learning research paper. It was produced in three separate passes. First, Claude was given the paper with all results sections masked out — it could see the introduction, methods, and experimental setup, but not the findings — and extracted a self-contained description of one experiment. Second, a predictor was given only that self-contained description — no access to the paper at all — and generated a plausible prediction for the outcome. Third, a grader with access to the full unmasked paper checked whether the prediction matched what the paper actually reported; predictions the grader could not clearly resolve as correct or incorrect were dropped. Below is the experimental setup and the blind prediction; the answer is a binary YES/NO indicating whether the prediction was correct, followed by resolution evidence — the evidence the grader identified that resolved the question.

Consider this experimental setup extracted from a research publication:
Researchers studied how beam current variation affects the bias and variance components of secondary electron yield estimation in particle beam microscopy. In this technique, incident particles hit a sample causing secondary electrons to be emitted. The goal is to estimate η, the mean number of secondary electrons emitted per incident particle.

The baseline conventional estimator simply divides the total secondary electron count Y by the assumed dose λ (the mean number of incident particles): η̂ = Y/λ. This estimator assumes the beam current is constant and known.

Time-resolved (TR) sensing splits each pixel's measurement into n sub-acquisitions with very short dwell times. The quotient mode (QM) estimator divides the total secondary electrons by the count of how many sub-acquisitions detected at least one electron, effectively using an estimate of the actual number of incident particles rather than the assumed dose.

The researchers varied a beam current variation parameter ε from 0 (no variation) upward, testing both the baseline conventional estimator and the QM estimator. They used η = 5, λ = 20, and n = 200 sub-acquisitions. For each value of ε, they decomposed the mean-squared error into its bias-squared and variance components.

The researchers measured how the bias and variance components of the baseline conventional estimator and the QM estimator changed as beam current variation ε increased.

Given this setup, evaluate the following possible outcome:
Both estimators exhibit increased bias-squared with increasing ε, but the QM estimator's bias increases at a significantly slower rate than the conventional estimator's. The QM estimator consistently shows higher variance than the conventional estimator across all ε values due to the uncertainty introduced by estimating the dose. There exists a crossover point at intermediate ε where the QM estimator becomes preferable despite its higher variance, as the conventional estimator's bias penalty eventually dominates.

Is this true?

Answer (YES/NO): NO